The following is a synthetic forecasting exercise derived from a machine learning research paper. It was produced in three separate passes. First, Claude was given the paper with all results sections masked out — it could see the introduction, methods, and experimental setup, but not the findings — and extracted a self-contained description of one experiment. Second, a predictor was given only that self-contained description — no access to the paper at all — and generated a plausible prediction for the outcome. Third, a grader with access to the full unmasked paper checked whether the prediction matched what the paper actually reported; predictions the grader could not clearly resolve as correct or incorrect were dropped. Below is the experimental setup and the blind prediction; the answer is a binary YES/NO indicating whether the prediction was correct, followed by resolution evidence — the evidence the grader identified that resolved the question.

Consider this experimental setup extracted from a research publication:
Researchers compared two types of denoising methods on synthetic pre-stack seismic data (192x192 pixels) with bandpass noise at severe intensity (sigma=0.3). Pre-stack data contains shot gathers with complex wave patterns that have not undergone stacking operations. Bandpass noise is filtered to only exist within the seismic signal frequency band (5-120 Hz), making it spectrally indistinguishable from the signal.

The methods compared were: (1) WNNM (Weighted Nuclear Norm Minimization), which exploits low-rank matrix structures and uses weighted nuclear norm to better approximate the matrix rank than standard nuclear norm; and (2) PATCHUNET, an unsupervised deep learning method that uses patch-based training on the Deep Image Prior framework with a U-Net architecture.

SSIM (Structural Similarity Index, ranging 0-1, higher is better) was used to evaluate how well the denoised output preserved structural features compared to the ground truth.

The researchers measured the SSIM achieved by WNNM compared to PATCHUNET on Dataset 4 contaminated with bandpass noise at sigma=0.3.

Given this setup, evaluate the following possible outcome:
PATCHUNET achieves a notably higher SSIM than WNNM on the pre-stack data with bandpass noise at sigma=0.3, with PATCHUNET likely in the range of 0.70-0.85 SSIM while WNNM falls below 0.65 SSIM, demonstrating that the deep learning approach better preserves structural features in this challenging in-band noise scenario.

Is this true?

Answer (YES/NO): NO